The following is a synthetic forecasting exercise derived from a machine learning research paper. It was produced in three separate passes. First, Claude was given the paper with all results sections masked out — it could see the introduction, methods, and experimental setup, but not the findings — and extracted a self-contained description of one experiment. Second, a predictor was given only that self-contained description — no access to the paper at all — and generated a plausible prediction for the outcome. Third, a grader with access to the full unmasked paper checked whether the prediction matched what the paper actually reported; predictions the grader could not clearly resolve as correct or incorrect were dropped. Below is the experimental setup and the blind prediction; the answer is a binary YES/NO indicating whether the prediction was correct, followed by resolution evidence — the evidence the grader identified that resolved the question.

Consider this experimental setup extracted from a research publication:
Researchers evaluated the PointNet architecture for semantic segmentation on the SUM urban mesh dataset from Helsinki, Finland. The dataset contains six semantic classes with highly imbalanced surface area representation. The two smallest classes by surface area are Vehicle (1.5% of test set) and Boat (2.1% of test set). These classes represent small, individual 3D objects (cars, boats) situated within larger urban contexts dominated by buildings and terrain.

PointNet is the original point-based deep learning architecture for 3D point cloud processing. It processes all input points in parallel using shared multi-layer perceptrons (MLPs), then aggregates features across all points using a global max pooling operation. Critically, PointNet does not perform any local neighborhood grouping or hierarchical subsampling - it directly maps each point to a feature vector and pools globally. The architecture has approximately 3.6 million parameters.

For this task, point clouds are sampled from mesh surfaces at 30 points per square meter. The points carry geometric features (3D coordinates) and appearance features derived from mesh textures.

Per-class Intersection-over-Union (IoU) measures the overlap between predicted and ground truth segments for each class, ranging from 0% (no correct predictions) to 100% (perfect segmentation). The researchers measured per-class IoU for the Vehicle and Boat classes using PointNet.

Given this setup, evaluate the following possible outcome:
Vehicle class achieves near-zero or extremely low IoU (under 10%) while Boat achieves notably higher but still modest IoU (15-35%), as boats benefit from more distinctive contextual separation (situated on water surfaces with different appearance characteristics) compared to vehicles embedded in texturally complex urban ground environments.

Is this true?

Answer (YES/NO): NO